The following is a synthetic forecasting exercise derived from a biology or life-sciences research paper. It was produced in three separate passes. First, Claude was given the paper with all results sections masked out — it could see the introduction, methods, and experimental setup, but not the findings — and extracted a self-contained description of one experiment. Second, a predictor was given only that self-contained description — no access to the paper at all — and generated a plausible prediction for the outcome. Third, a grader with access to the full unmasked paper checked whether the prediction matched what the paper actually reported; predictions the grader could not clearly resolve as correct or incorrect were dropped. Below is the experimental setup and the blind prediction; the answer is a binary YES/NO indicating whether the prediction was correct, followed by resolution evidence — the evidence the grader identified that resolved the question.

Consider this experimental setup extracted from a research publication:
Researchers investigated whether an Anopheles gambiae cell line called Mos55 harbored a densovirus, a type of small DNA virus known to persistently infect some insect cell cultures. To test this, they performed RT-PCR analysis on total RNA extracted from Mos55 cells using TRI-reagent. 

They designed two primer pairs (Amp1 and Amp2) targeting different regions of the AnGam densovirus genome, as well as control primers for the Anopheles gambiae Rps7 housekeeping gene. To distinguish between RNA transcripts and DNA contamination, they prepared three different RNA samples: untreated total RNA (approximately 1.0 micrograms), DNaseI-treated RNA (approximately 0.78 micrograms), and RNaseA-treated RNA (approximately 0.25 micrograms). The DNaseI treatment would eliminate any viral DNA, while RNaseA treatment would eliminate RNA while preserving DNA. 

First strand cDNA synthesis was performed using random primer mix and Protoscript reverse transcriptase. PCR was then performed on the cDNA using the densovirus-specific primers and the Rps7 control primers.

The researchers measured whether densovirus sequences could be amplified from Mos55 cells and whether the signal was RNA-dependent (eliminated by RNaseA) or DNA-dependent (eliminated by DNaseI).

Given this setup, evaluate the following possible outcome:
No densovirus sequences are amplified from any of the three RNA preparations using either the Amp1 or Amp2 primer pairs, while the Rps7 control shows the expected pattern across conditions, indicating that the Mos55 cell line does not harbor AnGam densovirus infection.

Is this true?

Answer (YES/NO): NO